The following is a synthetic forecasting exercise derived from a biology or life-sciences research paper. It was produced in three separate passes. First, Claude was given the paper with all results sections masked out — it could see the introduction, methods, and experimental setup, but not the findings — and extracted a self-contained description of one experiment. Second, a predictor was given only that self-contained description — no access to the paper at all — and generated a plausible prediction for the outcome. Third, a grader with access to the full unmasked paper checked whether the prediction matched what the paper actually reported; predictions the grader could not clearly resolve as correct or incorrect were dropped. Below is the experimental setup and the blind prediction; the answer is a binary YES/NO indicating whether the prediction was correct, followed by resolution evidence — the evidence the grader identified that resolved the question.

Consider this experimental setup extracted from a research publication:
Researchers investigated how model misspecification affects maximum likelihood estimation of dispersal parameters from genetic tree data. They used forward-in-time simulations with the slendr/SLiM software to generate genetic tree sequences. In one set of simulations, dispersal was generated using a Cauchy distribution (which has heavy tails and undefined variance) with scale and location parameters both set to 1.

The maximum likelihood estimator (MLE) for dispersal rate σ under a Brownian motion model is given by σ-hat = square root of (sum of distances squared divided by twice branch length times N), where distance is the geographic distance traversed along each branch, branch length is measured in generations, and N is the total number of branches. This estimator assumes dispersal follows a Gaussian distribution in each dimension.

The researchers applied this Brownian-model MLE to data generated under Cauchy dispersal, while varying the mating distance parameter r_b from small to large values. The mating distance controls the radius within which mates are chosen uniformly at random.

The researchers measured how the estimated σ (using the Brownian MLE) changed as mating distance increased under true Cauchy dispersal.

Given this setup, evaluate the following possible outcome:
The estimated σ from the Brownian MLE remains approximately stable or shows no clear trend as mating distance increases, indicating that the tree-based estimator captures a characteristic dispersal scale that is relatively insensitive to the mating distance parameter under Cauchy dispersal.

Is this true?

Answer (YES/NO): NO